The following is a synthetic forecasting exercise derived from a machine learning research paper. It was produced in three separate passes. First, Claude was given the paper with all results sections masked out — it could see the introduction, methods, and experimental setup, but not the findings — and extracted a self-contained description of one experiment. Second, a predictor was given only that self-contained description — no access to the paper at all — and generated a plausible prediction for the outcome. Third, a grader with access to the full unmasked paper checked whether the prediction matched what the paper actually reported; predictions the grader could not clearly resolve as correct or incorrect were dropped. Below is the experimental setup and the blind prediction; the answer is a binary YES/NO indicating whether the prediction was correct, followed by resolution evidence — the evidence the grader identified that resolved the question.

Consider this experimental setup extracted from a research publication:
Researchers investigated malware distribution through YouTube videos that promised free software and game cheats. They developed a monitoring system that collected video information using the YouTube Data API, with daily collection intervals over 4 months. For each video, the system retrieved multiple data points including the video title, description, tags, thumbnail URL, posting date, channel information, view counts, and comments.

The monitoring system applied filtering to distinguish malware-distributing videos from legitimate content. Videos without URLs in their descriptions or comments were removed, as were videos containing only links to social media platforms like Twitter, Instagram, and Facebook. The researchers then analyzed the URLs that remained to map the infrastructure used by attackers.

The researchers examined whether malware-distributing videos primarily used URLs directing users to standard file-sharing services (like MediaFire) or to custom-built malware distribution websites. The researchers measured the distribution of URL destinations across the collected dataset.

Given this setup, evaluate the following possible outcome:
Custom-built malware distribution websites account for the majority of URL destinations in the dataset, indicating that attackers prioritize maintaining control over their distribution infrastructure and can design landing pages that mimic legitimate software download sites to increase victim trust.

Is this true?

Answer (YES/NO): NO